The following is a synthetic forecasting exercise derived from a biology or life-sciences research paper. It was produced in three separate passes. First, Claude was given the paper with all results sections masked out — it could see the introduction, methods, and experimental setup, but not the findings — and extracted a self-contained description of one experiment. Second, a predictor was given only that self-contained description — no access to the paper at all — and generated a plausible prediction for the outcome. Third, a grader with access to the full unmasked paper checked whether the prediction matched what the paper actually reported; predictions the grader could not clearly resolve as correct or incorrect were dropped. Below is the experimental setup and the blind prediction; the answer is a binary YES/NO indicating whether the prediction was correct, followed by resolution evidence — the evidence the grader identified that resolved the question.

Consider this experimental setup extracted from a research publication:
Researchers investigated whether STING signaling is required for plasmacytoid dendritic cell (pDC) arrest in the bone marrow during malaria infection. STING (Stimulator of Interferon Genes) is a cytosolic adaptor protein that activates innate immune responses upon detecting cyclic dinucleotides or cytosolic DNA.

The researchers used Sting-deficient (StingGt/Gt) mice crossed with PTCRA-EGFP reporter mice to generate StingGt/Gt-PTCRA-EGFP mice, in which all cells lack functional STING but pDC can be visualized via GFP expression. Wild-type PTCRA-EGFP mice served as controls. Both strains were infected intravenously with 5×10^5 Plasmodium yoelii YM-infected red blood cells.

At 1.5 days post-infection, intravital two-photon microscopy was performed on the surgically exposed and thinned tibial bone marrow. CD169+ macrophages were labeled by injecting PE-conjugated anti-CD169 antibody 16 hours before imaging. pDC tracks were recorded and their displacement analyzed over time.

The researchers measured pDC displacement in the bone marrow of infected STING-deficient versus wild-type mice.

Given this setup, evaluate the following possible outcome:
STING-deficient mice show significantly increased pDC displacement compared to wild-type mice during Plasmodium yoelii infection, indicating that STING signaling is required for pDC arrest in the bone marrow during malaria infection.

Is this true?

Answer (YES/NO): NO